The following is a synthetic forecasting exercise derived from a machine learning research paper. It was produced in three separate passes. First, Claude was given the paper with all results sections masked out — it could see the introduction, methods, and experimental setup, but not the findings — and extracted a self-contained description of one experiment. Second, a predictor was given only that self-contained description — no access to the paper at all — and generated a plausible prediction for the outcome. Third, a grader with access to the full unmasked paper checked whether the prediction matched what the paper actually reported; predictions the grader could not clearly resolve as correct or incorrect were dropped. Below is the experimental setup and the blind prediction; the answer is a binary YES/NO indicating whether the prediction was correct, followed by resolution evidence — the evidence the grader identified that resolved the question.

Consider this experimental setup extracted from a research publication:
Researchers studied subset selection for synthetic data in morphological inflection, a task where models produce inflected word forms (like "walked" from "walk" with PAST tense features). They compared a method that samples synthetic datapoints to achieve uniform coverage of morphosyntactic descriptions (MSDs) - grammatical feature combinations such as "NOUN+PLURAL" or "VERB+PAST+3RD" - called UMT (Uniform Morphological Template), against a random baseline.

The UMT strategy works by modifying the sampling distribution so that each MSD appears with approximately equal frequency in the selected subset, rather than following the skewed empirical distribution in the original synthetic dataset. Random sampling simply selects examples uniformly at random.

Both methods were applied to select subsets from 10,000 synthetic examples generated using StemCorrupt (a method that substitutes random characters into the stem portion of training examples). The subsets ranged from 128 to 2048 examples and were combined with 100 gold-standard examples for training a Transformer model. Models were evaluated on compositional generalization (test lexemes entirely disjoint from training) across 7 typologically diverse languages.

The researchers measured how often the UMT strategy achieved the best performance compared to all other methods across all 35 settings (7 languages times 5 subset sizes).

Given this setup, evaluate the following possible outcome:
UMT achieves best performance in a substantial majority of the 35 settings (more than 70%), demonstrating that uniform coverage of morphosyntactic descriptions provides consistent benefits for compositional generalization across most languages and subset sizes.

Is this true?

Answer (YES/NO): NO